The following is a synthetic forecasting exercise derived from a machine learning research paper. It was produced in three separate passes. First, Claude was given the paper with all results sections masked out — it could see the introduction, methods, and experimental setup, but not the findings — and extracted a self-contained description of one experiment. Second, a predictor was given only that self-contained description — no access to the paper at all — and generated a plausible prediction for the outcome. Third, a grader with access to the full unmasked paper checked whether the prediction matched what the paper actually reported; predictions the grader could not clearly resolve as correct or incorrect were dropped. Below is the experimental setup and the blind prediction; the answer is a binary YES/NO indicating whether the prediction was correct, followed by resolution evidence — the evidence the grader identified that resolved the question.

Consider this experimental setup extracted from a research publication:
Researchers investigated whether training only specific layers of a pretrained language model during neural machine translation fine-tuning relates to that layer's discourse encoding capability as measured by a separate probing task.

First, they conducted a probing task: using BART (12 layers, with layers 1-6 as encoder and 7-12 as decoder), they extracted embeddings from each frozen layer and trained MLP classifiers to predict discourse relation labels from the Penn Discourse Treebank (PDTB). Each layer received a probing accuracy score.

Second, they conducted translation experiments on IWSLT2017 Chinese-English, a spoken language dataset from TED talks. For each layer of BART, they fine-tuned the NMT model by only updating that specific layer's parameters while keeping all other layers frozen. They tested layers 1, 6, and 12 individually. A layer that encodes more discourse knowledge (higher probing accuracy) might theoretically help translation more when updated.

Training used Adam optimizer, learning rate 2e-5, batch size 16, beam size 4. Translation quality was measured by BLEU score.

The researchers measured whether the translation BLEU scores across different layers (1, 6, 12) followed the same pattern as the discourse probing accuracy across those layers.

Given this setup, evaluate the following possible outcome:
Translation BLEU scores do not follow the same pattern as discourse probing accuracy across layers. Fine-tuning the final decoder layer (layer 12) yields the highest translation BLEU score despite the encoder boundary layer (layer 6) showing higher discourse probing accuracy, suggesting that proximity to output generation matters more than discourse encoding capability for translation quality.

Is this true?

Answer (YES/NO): NO